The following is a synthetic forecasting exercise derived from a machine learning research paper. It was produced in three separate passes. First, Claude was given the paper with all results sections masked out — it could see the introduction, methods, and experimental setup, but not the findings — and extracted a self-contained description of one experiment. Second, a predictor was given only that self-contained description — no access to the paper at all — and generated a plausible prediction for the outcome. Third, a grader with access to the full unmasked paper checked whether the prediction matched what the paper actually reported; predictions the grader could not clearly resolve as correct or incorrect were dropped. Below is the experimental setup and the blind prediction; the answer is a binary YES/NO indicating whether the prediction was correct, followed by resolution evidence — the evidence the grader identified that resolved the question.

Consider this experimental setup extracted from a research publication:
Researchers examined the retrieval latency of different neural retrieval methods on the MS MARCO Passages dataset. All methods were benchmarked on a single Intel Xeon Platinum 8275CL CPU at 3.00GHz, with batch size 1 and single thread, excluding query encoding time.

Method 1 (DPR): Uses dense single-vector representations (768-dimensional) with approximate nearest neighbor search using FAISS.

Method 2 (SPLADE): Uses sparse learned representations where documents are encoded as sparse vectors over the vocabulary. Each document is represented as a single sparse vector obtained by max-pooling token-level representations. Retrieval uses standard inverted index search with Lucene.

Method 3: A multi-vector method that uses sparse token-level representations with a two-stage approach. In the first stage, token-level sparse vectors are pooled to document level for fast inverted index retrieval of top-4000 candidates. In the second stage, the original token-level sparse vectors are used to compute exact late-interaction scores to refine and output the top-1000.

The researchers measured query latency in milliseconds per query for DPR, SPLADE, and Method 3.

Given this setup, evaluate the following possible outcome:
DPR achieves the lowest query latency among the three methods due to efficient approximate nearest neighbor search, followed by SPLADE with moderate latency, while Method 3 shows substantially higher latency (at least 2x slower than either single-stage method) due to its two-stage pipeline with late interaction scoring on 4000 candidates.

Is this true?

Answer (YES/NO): NO